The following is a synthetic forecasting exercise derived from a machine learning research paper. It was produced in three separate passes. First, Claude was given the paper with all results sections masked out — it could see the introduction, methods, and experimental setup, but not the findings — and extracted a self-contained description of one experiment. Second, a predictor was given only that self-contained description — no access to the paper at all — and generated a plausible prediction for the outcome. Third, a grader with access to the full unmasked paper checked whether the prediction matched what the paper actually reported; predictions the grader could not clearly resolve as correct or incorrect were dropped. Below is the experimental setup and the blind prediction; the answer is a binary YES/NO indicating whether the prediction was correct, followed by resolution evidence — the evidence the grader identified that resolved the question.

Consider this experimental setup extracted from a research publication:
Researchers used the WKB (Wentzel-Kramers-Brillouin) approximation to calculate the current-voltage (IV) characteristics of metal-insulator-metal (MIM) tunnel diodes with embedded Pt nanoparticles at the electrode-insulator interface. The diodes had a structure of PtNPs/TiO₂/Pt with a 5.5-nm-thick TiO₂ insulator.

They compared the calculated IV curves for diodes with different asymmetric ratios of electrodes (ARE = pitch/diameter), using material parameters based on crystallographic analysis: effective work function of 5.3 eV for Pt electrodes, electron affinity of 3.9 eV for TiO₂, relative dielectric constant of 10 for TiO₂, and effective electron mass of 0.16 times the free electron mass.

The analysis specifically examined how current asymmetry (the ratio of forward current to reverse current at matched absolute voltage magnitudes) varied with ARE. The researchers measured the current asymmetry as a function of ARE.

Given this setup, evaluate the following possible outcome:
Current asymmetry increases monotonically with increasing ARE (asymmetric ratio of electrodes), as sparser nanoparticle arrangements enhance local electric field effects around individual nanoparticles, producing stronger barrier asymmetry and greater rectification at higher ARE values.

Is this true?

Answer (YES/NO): YES